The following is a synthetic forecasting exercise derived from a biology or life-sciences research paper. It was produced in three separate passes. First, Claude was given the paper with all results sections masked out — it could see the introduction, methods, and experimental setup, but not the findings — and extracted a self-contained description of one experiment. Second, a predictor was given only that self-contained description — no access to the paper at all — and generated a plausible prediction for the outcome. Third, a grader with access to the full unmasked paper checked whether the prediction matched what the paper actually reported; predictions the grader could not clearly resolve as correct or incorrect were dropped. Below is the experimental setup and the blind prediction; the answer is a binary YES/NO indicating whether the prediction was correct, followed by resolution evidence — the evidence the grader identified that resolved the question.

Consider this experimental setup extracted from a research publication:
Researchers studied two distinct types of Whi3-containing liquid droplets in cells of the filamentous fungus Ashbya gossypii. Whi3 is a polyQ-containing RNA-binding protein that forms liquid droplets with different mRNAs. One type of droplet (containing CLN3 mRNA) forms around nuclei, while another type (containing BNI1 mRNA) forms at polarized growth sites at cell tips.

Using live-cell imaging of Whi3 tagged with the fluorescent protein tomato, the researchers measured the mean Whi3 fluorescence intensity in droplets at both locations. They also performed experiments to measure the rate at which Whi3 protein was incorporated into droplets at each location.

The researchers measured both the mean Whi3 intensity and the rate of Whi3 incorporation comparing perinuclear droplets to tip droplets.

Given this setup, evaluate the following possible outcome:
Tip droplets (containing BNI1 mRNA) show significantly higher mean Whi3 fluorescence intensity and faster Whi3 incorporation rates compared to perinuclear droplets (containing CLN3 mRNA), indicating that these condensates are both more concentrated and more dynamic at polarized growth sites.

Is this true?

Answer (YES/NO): YES